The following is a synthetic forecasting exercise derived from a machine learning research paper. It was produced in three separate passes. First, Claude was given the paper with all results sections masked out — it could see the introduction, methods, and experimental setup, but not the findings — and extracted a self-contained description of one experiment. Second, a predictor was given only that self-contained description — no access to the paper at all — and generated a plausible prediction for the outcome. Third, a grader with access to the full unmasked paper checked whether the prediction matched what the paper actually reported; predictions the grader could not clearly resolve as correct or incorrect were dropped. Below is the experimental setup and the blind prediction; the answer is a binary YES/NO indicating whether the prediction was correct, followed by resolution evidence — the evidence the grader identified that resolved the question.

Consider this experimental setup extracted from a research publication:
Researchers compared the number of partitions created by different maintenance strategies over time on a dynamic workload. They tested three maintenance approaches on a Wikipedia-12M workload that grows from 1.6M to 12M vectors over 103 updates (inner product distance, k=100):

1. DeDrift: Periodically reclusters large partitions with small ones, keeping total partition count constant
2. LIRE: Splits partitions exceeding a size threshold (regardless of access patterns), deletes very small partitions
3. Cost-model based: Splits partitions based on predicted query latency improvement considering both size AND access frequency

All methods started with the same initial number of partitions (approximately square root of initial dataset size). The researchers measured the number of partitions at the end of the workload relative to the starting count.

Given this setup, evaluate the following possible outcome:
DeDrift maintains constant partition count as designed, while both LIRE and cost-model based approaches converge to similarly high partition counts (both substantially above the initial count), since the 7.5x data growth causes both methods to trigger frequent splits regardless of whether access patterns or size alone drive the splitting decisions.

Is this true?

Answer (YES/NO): NO